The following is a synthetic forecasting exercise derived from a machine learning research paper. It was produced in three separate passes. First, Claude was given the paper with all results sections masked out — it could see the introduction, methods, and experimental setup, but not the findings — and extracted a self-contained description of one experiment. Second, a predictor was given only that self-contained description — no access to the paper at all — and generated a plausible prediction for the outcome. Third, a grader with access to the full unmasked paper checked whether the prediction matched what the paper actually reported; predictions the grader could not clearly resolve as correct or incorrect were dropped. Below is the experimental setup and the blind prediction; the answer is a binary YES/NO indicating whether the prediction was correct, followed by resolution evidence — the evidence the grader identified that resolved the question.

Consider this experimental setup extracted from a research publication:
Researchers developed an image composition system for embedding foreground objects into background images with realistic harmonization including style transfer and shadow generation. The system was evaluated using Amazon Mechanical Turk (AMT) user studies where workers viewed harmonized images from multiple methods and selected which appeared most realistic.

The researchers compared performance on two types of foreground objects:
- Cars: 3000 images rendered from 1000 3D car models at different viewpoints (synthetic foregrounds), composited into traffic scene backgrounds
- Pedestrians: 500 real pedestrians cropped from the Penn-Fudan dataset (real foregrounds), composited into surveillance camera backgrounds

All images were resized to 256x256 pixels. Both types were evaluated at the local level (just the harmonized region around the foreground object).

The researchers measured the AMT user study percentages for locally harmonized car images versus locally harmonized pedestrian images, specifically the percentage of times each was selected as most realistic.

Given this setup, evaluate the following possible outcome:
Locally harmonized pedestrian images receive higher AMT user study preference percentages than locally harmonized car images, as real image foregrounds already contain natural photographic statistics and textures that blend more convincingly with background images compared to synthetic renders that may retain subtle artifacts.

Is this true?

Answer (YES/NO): YES